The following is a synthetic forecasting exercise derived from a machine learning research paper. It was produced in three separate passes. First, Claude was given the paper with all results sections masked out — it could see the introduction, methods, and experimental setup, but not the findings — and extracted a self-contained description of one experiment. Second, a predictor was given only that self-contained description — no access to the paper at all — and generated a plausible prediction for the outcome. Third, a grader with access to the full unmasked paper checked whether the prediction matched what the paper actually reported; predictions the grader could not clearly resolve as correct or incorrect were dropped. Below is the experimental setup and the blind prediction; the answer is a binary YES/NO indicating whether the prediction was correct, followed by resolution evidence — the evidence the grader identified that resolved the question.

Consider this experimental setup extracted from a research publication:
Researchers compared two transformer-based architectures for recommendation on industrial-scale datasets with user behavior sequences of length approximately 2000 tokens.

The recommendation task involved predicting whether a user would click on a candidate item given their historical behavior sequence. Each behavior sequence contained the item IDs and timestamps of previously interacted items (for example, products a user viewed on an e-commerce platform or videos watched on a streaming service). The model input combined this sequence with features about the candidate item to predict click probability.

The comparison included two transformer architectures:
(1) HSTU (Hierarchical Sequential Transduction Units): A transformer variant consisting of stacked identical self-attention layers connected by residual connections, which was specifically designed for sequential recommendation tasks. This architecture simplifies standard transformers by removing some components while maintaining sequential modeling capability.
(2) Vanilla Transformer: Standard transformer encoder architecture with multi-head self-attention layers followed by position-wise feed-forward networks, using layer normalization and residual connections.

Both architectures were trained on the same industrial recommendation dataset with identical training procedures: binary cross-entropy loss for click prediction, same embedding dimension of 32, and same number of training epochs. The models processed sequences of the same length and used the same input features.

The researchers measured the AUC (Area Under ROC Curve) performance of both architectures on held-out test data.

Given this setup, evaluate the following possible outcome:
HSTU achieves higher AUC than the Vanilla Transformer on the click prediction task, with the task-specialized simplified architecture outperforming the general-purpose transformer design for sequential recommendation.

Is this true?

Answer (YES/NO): NO